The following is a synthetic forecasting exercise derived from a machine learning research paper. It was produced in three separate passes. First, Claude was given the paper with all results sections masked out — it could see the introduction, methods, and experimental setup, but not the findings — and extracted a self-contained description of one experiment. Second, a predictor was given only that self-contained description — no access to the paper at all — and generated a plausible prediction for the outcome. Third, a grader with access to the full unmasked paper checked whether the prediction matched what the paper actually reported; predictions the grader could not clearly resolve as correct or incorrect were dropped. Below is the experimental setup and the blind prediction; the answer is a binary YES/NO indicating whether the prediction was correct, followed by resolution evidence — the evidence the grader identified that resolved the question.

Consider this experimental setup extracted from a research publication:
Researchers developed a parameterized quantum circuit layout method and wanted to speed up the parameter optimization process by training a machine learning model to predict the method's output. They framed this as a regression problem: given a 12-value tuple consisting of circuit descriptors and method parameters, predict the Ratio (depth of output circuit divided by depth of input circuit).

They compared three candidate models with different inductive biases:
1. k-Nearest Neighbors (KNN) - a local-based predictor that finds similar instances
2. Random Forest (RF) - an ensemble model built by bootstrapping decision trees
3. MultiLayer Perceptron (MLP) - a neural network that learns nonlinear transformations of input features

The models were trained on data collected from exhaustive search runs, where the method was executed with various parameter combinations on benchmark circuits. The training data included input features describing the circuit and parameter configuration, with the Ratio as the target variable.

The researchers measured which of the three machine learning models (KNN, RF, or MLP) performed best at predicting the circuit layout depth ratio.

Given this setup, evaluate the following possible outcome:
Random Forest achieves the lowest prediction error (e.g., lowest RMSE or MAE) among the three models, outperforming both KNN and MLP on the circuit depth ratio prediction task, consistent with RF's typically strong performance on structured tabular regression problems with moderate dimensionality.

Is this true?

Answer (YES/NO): YES